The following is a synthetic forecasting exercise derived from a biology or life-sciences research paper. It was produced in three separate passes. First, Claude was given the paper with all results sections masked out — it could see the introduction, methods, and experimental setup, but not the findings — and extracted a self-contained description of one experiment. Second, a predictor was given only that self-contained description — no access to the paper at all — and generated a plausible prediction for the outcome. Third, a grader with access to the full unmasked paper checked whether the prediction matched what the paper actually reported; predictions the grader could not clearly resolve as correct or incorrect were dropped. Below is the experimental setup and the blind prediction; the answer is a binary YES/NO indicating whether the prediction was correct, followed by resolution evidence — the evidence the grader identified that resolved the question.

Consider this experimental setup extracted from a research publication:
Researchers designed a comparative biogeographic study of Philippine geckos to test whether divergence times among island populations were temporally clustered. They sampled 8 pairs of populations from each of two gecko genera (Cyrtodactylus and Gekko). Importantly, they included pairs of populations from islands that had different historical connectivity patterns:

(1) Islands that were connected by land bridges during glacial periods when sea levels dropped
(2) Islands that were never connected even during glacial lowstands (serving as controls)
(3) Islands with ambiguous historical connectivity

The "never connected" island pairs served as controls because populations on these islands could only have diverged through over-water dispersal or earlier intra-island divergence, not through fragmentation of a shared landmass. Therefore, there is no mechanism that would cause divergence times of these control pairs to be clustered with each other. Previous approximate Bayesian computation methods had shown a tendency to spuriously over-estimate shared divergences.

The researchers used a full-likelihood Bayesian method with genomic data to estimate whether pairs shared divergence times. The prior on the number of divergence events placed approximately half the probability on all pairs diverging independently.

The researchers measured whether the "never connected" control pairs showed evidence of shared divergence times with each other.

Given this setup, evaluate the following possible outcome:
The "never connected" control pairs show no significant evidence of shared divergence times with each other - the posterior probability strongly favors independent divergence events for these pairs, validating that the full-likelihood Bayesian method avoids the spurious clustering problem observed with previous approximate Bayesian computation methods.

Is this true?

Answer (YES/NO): YES